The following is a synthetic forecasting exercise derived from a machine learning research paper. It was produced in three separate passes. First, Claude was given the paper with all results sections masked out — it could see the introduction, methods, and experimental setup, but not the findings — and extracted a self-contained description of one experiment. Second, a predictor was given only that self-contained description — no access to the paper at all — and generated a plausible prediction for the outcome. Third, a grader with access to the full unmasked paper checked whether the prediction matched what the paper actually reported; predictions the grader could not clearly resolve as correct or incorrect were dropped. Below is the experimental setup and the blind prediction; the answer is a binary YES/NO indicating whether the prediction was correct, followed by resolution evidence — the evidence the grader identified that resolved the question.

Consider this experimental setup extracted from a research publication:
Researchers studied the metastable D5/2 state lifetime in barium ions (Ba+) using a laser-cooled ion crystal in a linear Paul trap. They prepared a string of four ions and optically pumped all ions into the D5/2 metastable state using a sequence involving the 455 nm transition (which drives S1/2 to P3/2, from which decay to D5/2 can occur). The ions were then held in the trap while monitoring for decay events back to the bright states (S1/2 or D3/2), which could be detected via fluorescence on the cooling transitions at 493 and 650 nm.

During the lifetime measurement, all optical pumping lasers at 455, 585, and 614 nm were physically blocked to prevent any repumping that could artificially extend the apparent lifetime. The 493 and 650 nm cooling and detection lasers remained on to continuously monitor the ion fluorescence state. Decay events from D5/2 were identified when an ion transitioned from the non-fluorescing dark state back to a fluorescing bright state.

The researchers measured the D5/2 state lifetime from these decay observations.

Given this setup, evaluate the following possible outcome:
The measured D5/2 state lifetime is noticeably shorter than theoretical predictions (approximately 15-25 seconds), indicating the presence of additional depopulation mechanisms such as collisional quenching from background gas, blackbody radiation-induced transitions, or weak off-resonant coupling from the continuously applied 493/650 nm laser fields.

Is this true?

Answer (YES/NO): NO